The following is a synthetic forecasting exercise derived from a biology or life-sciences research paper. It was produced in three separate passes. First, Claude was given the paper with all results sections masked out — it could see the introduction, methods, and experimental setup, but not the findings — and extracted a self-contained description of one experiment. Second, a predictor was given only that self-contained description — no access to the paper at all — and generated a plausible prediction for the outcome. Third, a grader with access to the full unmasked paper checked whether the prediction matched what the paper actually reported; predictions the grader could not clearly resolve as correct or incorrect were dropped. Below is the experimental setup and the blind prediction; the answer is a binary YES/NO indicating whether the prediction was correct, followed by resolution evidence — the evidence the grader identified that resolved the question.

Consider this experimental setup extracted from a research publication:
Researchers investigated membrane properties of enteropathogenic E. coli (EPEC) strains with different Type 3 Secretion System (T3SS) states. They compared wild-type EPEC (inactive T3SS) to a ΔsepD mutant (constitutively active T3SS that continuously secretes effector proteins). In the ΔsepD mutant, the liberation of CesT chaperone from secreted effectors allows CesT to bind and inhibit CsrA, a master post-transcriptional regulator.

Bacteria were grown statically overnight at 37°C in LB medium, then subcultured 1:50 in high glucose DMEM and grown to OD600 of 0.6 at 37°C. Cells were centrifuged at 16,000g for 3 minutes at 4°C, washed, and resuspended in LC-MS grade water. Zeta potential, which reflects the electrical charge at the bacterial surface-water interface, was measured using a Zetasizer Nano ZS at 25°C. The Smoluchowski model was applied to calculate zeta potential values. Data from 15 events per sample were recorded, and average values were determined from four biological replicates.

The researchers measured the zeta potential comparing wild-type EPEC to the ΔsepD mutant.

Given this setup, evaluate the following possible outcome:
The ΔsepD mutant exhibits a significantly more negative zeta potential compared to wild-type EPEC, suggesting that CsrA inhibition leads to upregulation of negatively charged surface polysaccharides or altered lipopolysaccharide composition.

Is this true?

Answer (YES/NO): YES